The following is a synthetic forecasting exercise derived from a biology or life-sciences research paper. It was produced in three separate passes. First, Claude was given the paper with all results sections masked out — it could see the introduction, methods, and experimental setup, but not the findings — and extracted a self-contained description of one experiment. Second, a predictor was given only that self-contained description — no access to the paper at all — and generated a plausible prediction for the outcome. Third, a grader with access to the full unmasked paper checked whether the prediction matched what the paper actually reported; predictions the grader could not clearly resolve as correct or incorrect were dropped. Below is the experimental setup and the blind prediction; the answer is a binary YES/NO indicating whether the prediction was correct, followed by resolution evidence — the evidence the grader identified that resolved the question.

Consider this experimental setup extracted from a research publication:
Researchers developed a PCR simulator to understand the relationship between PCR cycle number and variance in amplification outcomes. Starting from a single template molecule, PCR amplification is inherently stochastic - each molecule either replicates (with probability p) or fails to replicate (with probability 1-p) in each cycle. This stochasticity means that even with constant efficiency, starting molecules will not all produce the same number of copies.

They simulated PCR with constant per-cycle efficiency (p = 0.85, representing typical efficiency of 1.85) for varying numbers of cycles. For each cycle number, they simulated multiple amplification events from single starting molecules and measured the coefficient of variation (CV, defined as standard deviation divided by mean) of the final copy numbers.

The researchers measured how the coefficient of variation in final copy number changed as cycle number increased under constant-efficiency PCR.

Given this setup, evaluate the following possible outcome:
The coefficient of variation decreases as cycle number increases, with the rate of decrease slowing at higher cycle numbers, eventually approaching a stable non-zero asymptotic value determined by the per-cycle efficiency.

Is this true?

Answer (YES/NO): NO